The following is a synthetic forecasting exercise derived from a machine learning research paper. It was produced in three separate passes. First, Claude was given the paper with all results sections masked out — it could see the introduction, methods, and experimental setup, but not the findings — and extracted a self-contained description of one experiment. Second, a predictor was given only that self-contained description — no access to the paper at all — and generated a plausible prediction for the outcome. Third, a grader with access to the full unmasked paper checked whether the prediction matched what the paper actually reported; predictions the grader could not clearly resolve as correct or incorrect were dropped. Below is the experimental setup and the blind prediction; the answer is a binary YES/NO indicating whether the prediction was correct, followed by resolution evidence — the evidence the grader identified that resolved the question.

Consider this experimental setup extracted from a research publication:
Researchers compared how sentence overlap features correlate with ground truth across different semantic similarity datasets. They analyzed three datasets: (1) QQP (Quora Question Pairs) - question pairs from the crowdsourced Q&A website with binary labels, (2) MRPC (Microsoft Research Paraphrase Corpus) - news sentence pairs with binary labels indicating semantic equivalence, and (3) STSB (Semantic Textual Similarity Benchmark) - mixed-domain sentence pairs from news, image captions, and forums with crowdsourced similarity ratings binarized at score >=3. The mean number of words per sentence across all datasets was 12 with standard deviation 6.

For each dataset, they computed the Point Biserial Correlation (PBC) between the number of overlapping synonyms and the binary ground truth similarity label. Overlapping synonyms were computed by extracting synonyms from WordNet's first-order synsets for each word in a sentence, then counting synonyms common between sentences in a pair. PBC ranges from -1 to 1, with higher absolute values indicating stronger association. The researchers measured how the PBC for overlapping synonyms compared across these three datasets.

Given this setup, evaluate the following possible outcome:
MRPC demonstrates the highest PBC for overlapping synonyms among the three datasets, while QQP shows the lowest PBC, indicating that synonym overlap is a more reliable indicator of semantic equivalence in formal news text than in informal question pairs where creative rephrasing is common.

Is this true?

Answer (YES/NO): NO